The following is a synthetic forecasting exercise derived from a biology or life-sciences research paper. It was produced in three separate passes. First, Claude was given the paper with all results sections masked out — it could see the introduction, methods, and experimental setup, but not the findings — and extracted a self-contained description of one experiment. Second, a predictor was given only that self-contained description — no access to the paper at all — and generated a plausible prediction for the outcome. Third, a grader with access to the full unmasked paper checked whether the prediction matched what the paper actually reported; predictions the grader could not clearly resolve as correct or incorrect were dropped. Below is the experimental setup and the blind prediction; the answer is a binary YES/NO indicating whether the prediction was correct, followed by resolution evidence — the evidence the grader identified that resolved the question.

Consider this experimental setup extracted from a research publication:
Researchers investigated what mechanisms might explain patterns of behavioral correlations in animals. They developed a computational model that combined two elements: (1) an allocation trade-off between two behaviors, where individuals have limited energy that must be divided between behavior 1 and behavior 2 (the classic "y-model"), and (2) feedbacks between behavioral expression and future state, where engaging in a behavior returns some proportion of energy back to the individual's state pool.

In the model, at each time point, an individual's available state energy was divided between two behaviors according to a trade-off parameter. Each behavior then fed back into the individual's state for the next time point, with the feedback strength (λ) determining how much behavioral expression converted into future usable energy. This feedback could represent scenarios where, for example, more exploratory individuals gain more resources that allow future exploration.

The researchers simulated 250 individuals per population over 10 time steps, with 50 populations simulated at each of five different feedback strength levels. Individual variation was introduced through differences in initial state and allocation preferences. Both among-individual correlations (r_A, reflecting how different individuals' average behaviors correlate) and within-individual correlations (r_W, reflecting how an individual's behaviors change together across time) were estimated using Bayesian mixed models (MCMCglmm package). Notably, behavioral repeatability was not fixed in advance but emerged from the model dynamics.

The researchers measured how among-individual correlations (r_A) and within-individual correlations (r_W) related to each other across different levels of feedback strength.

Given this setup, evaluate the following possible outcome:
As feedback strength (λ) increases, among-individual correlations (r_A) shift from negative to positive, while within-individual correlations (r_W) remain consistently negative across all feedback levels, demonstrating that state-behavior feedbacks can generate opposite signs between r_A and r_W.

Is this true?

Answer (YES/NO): NO